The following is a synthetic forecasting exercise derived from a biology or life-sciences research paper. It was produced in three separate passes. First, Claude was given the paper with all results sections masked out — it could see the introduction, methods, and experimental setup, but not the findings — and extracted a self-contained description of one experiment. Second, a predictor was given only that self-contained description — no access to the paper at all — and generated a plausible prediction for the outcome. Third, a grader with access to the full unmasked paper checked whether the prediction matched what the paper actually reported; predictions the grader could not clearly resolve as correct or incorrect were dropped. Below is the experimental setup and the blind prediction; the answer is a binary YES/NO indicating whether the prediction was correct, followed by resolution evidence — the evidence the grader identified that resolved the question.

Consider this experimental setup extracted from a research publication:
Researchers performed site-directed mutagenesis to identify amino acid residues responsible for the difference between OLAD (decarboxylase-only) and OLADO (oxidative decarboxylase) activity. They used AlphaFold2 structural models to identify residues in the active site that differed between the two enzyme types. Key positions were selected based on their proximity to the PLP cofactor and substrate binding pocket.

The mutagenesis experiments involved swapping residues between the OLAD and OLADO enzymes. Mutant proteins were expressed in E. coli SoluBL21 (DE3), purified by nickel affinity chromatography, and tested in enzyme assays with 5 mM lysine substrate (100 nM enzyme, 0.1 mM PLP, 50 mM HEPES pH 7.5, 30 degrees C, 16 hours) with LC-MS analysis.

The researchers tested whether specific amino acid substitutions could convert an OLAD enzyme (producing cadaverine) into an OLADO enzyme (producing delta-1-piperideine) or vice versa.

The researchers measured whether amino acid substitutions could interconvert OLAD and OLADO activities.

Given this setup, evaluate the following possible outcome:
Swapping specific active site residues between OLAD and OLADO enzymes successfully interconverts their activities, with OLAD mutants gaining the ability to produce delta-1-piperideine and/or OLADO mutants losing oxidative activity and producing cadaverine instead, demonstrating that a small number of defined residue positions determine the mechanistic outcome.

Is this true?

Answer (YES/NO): YES